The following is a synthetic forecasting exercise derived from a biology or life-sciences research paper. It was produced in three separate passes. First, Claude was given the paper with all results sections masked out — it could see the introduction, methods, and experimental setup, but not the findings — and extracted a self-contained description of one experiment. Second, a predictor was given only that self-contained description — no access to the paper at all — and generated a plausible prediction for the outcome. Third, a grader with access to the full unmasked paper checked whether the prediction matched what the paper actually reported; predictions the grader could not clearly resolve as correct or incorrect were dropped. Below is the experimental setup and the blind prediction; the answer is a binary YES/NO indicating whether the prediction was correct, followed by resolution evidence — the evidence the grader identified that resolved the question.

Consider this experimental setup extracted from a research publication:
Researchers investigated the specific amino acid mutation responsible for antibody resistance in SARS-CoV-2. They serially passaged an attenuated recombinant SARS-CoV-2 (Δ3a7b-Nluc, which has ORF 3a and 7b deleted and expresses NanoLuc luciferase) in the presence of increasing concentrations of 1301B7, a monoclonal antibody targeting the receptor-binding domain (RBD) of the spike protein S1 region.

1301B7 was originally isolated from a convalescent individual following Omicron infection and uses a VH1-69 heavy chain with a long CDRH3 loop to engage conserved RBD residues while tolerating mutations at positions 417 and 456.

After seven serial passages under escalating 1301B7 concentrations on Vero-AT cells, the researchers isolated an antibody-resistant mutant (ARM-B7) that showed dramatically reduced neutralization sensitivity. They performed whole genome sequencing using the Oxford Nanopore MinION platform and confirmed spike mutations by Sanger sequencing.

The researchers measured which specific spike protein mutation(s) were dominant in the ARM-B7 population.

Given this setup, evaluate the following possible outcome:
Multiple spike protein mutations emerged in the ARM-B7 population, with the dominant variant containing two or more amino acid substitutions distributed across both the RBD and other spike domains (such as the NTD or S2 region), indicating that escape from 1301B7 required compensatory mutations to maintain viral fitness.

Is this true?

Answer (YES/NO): NO